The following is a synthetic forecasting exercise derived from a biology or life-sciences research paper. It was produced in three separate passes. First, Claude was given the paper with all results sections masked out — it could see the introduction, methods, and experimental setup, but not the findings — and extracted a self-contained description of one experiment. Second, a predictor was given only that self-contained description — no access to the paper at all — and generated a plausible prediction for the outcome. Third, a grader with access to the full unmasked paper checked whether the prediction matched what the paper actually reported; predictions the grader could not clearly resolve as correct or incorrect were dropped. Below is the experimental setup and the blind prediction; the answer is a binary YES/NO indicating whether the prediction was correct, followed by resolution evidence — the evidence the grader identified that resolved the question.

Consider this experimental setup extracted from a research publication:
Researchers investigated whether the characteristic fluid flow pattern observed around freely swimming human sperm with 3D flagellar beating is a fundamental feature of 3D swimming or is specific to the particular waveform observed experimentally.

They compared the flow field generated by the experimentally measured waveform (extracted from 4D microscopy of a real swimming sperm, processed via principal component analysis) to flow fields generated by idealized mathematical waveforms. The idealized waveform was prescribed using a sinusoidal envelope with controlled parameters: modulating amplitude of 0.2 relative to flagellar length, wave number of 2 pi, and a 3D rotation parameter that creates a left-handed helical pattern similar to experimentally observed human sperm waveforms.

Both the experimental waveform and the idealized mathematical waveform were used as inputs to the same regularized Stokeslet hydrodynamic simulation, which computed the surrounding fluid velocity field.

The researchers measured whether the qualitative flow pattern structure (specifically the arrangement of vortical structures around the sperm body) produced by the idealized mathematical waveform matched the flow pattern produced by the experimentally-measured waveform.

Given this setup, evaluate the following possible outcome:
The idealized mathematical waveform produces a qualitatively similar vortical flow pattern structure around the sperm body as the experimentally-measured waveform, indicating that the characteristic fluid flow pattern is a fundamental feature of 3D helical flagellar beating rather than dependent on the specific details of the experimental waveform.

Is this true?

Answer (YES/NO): YES